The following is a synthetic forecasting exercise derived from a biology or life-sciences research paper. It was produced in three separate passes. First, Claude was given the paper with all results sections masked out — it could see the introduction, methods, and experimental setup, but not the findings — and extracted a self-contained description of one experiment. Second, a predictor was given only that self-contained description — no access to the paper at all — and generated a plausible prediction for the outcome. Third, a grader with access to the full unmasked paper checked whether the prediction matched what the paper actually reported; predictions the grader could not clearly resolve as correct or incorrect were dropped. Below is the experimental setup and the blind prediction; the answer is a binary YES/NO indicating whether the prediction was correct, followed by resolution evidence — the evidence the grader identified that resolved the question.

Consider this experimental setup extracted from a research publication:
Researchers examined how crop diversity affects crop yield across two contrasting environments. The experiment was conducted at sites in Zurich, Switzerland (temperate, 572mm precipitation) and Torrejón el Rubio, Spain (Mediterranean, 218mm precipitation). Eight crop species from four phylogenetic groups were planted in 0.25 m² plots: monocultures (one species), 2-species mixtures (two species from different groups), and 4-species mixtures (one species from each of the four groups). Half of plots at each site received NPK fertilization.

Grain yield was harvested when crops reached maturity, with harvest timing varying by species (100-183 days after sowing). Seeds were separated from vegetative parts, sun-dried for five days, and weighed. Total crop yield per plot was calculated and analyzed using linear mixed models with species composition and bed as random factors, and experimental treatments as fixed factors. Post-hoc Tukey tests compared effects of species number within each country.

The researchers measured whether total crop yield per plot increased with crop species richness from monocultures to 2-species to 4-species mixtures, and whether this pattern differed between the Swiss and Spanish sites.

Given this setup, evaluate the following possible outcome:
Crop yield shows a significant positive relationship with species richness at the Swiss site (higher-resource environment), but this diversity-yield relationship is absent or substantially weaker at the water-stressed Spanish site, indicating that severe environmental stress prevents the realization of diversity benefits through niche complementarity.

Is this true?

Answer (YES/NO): YES